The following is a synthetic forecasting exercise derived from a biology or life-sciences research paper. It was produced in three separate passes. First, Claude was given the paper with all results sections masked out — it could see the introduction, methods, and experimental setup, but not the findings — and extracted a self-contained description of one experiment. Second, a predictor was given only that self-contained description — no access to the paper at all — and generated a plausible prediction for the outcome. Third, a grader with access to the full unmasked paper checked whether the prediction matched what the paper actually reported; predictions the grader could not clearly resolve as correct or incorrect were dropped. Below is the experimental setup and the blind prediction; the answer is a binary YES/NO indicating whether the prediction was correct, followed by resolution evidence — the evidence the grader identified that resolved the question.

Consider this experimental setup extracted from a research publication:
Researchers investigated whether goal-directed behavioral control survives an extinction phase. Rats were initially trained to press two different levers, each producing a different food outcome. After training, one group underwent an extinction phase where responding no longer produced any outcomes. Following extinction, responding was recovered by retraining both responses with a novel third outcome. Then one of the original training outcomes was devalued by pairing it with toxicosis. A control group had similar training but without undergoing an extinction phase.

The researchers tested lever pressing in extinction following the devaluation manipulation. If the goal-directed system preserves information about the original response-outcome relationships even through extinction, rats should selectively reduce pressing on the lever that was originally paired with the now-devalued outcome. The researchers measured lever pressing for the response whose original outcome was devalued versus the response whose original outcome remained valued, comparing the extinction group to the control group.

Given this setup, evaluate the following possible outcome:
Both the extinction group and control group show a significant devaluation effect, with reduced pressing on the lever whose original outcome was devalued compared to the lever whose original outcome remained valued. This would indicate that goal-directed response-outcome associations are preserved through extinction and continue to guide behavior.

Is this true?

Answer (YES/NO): YES